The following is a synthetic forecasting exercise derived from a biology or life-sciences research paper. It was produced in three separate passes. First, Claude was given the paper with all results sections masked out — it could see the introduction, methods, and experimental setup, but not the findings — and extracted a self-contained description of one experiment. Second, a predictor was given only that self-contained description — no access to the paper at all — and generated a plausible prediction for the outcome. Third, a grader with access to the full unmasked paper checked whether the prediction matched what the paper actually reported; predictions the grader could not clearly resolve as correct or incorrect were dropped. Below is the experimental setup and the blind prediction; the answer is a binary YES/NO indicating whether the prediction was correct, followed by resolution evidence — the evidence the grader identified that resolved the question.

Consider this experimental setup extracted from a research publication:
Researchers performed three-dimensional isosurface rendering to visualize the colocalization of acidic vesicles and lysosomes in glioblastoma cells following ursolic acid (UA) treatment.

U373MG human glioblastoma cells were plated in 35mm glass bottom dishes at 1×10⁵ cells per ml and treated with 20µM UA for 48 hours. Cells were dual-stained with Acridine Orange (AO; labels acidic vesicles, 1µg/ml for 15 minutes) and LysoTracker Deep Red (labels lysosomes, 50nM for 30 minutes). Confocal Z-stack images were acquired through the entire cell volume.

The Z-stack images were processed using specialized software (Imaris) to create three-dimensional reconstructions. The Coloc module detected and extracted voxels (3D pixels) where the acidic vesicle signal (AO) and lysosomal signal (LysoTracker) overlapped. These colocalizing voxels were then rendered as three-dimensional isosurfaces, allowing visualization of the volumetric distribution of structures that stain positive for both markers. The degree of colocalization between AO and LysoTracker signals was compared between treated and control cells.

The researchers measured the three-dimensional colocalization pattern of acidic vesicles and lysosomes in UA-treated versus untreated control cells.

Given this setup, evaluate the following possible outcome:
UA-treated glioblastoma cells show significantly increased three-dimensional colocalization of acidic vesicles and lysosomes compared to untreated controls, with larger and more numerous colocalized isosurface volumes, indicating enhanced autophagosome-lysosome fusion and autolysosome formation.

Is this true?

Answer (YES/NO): NO